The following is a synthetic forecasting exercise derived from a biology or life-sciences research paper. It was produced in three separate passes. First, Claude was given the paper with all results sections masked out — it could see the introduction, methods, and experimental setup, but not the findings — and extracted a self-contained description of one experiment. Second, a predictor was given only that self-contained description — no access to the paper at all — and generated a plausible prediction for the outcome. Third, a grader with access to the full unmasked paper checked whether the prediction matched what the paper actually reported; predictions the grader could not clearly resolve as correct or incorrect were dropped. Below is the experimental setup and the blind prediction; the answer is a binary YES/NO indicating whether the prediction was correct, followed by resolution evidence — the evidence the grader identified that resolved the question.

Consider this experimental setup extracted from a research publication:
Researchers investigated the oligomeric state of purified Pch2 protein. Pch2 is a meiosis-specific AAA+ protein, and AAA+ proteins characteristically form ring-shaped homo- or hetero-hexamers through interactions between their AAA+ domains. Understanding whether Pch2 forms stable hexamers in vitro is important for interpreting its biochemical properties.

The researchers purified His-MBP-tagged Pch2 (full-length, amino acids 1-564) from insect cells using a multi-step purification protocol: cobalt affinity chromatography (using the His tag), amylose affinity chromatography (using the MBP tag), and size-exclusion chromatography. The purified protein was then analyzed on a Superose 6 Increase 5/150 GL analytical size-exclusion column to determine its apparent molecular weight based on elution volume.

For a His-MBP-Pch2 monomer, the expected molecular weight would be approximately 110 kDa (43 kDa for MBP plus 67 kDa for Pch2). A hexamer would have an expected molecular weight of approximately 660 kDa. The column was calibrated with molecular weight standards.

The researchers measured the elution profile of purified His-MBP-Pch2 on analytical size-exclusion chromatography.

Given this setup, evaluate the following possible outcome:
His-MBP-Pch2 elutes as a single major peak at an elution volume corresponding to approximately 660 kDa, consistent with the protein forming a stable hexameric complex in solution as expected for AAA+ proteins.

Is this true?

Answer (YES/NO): NO